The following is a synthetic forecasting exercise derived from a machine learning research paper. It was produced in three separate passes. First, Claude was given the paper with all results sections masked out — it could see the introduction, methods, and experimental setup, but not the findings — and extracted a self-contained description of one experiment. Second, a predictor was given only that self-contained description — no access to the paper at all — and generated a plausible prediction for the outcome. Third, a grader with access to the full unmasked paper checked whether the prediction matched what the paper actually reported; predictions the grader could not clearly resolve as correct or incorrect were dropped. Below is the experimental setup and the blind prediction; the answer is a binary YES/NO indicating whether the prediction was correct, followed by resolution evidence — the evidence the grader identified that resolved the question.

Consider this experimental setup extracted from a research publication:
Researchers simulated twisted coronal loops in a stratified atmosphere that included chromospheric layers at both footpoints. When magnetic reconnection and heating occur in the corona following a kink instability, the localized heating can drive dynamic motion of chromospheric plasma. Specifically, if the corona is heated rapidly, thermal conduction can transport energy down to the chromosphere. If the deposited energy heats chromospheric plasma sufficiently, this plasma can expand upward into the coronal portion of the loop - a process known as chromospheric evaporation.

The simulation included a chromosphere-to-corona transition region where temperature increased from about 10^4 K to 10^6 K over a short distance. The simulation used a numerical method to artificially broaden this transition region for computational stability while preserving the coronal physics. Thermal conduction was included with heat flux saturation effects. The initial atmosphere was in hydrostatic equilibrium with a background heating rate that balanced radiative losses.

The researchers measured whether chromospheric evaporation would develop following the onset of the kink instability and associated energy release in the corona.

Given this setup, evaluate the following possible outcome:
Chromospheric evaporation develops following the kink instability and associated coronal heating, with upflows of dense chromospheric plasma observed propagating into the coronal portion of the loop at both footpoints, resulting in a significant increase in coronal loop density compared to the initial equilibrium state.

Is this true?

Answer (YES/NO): YES